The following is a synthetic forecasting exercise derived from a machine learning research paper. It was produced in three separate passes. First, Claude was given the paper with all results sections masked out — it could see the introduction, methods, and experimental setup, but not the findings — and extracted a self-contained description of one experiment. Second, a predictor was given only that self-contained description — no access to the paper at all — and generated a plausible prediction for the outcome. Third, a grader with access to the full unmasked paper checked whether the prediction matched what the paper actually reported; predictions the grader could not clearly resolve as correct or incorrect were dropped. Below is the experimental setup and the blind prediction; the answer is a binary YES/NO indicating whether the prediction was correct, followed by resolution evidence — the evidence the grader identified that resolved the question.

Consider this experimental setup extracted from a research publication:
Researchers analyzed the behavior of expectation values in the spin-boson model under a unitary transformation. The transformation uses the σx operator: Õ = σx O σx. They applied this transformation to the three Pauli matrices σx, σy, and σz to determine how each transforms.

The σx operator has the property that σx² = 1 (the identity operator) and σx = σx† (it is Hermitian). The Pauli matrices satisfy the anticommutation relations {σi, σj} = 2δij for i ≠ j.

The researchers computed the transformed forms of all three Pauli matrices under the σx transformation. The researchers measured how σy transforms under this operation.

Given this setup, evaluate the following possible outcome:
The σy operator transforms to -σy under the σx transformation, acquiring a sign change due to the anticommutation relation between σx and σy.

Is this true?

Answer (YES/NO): YES